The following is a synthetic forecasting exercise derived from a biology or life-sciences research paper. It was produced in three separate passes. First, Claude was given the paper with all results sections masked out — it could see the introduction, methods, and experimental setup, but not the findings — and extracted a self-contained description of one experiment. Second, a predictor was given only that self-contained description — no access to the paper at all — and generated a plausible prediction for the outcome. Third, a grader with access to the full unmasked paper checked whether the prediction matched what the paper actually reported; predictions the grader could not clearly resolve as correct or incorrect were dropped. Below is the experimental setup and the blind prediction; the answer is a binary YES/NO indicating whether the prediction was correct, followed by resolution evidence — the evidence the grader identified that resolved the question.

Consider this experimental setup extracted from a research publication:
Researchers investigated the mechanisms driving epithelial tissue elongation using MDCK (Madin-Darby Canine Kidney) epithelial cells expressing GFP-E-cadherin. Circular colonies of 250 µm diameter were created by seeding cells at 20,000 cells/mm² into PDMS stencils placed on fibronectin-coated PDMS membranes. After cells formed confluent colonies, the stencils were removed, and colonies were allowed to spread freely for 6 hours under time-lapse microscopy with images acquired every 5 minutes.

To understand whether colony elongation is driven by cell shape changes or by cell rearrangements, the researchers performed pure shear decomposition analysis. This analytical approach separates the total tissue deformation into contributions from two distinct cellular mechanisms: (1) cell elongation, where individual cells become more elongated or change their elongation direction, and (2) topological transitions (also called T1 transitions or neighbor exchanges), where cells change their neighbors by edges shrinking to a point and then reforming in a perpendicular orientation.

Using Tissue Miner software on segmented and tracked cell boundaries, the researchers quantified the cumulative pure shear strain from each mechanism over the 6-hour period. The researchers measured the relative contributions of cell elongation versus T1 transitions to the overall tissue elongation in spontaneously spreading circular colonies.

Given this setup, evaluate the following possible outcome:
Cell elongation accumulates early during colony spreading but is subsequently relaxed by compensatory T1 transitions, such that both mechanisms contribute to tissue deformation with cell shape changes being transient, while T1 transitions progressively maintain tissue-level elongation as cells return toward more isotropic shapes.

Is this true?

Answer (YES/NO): NO